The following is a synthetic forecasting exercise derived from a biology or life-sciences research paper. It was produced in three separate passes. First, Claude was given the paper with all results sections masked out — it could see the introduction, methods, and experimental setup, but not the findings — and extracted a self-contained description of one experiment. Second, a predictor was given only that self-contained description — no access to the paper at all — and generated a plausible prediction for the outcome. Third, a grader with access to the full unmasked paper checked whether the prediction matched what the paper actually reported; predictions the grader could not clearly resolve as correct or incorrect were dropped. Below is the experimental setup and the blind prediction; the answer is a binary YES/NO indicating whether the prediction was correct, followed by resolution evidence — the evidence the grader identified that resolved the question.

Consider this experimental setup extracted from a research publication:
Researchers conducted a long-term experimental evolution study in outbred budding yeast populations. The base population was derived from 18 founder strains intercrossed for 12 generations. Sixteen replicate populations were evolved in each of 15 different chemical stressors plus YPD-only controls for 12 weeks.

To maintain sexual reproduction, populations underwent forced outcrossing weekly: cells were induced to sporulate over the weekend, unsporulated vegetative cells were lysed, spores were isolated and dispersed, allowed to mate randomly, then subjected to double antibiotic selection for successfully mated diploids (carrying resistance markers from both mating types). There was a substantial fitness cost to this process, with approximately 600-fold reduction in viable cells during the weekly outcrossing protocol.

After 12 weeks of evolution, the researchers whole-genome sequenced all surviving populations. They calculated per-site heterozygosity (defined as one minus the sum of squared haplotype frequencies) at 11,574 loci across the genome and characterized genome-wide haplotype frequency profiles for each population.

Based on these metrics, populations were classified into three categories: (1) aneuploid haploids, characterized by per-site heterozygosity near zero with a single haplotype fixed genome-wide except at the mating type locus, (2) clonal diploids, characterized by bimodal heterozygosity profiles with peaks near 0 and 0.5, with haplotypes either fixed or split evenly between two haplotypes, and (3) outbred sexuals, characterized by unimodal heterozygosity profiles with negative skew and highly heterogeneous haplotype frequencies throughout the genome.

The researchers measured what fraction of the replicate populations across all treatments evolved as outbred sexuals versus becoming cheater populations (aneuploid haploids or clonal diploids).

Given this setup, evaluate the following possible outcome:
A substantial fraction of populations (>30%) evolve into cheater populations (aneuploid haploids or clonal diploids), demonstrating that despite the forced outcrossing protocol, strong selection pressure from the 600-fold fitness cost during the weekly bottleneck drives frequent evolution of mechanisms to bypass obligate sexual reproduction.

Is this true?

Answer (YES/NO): YES